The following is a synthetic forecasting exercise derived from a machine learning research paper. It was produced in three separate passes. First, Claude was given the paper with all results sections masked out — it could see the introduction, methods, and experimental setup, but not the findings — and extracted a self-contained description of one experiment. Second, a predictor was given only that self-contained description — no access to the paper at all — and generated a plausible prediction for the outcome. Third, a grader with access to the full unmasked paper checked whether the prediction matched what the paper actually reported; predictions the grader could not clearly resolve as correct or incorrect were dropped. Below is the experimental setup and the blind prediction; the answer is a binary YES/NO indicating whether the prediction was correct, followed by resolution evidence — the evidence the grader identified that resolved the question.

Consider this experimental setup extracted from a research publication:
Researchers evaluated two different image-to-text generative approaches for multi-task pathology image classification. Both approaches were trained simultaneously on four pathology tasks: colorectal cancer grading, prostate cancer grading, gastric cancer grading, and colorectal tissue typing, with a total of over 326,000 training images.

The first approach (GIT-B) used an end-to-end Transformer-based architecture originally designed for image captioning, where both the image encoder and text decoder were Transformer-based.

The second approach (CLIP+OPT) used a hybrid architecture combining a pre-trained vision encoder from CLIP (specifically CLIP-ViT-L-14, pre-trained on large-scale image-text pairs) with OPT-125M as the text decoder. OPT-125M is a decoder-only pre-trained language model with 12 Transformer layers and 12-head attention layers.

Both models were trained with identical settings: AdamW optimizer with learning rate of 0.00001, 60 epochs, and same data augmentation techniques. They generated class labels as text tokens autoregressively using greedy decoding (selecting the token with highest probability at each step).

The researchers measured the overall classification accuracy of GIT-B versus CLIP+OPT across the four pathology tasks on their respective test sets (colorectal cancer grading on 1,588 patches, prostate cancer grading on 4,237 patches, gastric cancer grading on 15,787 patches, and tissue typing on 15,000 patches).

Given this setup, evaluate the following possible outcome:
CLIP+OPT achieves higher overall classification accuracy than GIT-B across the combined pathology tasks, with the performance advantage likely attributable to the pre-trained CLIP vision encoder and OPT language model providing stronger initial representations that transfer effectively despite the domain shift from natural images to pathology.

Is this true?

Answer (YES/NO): NO